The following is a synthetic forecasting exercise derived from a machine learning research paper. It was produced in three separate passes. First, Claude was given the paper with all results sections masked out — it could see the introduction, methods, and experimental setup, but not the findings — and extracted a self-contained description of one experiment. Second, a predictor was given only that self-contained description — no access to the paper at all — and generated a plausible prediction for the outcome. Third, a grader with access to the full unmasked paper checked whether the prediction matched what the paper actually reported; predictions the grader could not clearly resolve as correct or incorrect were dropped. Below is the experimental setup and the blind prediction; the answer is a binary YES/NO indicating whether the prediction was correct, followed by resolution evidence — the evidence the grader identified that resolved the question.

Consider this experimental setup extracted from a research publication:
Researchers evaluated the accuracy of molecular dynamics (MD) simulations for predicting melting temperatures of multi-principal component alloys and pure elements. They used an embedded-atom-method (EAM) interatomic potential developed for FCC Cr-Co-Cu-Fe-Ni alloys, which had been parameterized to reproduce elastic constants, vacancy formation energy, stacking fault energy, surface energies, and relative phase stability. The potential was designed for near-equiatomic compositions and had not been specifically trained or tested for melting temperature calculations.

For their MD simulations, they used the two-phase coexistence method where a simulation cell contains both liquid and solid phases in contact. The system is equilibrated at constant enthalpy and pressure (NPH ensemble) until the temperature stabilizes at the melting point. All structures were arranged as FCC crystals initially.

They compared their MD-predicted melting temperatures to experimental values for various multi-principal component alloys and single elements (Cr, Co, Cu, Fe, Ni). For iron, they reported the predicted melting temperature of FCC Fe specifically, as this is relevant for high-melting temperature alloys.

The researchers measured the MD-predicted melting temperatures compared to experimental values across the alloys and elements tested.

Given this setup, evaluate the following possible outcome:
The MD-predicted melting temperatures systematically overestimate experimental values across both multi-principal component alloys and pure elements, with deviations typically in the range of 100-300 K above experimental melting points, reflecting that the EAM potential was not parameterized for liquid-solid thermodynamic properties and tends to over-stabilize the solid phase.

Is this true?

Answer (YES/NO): NO